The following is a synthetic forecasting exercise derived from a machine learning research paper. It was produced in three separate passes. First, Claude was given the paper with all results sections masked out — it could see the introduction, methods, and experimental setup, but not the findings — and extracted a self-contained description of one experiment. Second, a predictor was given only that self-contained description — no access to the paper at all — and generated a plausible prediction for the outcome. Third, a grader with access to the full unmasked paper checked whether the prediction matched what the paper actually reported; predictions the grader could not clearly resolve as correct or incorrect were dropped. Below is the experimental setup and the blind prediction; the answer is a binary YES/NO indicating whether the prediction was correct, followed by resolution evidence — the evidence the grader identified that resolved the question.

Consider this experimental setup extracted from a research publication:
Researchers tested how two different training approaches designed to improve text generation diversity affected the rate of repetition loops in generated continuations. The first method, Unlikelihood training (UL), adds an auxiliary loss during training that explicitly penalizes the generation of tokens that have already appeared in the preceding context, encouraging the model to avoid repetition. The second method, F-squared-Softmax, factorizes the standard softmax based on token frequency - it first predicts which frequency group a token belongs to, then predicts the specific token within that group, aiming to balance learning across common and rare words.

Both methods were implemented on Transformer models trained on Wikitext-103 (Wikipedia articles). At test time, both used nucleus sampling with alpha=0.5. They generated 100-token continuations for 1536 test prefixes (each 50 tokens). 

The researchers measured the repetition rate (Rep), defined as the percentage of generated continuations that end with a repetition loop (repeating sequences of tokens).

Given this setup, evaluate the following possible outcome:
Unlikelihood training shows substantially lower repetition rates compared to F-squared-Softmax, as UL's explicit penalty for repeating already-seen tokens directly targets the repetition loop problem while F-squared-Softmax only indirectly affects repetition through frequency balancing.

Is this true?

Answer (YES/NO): YES